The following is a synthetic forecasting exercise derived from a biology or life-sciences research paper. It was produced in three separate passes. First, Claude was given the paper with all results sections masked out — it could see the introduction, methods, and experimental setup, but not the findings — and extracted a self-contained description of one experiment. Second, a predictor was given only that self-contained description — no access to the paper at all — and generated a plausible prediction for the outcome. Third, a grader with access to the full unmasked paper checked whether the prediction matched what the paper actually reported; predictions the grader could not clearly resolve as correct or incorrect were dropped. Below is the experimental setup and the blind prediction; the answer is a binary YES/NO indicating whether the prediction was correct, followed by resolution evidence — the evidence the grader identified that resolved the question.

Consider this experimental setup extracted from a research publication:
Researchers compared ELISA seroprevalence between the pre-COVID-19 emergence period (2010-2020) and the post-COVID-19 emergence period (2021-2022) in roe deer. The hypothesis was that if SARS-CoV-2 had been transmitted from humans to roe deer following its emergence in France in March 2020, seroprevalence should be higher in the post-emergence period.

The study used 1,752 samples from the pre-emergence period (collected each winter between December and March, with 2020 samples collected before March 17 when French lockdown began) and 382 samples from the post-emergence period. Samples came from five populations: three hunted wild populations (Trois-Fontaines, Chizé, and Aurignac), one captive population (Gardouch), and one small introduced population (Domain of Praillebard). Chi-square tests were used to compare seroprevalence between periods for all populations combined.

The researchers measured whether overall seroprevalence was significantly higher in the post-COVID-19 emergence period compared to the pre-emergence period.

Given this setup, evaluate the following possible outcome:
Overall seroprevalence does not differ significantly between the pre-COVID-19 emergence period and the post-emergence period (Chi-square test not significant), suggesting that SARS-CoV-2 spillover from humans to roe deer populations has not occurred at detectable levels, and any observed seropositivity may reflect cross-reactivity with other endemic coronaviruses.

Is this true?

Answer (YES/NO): YES